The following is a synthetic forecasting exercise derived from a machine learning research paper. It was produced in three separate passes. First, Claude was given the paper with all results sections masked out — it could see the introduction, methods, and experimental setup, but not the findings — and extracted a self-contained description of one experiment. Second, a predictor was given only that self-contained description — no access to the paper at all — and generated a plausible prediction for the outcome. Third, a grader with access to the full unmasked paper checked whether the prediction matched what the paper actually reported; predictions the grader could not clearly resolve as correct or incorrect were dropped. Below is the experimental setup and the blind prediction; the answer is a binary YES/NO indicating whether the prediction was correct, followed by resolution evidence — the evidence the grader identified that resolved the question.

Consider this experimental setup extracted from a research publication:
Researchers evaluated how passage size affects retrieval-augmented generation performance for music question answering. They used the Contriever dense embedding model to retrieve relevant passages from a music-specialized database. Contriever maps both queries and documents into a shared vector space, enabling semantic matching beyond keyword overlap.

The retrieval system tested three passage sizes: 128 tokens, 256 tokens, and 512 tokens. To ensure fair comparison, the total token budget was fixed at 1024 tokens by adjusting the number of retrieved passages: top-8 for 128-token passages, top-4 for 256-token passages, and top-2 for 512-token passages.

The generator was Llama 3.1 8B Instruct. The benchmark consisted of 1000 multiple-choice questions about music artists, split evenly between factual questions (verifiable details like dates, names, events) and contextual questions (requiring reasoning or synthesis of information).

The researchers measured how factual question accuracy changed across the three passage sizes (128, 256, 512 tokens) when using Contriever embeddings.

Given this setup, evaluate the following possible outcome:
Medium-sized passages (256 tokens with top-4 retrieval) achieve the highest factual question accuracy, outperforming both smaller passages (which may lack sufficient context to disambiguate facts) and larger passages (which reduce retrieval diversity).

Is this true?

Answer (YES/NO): NO